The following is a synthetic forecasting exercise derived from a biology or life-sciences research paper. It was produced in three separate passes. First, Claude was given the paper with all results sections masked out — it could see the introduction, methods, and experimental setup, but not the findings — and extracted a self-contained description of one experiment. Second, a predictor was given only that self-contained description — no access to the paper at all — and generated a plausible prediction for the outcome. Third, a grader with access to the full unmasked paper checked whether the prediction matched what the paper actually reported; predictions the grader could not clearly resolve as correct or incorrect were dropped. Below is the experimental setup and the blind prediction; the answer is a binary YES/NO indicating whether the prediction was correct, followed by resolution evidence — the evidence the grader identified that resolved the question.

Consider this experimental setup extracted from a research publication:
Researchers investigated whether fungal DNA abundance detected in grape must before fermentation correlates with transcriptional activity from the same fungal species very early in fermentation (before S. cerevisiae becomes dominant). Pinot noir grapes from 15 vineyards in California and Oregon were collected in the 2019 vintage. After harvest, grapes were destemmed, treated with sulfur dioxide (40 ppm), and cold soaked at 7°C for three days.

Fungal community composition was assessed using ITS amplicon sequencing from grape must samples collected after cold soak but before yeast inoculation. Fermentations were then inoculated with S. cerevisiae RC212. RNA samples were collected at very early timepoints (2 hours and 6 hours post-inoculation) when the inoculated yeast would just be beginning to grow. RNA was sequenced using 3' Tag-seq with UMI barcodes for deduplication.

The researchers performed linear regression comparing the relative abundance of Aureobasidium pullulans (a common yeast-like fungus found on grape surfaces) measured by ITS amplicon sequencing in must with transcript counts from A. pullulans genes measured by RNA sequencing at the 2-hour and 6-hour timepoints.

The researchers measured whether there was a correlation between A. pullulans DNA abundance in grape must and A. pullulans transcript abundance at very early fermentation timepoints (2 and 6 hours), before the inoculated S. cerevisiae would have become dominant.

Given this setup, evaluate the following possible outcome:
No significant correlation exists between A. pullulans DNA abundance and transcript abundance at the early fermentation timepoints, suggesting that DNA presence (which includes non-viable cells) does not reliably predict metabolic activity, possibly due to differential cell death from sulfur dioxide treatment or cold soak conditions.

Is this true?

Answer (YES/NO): YES